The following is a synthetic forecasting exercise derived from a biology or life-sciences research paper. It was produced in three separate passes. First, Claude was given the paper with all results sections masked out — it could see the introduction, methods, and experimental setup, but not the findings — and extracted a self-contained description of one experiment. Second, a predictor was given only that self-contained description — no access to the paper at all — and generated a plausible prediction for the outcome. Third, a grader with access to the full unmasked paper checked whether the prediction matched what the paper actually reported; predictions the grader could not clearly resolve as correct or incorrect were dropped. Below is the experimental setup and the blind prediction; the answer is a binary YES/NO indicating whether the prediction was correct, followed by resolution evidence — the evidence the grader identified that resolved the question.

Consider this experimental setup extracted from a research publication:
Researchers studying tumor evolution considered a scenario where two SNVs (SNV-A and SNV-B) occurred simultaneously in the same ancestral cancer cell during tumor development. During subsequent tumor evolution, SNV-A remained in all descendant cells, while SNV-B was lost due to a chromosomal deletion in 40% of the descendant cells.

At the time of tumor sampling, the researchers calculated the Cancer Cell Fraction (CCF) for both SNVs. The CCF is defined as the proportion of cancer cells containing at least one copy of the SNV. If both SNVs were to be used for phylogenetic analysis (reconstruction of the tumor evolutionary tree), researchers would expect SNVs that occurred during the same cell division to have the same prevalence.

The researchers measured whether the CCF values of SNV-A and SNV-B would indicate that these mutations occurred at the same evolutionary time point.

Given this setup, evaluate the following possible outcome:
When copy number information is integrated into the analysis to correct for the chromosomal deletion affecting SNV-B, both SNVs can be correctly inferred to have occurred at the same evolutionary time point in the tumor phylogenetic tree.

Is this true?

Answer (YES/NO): YES